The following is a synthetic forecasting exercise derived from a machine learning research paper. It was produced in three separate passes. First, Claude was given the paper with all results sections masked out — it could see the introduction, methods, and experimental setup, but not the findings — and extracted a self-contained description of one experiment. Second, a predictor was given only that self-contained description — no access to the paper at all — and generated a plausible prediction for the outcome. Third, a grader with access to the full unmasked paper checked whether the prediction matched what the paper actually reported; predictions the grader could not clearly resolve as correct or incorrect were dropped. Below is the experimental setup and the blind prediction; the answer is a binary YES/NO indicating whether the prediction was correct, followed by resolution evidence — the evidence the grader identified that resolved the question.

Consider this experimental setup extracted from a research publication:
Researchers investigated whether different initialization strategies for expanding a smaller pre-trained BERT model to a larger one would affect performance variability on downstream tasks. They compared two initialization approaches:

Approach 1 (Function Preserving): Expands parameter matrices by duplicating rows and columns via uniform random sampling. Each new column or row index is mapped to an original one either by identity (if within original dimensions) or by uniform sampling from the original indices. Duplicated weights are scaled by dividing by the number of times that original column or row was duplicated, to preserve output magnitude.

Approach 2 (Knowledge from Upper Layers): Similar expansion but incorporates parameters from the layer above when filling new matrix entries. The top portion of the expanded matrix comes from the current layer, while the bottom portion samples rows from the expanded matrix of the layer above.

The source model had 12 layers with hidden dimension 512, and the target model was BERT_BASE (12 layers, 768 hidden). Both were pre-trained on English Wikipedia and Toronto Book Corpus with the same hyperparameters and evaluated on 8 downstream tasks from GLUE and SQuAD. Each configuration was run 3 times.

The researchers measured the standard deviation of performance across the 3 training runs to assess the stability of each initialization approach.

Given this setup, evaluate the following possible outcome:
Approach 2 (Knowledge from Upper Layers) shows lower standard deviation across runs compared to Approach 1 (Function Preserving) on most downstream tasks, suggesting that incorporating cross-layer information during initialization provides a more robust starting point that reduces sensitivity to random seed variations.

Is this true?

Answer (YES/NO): NO